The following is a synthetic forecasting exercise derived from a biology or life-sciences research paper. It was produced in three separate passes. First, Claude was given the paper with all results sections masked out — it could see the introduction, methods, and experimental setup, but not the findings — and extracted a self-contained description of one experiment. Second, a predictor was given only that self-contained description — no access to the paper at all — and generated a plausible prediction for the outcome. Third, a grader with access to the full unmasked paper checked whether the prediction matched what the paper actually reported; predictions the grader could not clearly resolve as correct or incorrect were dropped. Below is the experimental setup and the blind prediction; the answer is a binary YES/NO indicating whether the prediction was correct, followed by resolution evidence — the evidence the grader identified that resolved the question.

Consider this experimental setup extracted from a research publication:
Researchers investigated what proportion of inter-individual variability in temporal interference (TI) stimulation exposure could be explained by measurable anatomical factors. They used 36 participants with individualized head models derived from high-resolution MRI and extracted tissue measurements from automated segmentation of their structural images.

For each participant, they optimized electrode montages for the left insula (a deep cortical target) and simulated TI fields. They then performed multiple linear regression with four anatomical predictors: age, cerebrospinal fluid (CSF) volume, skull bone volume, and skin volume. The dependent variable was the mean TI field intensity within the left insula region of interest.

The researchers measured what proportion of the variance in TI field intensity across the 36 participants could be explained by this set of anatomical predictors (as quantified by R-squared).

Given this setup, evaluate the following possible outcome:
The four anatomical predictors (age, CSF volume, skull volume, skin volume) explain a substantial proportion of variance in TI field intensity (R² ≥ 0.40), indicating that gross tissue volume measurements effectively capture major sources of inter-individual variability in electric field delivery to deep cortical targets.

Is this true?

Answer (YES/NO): YES